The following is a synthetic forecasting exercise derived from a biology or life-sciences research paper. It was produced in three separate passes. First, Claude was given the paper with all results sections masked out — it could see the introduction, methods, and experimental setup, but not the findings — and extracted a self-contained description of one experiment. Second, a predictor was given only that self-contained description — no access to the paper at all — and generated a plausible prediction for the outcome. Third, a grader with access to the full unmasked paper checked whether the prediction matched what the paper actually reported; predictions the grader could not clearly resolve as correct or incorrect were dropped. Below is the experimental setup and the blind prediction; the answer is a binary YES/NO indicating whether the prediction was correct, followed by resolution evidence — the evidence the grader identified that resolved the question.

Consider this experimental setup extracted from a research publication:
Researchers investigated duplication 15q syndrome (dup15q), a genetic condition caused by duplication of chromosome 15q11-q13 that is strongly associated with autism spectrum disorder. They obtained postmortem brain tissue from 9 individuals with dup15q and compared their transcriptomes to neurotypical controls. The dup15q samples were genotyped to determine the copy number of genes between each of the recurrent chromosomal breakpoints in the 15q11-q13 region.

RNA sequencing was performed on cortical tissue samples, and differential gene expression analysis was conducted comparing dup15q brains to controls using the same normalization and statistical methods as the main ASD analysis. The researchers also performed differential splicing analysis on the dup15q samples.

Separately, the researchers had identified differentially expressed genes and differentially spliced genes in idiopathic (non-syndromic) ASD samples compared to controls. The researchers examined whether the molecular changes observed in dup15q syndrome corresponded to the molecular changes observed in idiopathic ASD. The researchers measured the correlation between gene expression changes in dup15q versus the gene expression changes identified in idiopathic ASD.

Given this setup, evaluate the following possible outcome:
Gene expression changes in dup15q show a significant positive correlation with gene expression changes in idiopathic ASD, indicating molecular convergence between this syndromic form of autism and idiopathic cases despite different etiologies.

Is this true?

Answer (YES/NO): YES